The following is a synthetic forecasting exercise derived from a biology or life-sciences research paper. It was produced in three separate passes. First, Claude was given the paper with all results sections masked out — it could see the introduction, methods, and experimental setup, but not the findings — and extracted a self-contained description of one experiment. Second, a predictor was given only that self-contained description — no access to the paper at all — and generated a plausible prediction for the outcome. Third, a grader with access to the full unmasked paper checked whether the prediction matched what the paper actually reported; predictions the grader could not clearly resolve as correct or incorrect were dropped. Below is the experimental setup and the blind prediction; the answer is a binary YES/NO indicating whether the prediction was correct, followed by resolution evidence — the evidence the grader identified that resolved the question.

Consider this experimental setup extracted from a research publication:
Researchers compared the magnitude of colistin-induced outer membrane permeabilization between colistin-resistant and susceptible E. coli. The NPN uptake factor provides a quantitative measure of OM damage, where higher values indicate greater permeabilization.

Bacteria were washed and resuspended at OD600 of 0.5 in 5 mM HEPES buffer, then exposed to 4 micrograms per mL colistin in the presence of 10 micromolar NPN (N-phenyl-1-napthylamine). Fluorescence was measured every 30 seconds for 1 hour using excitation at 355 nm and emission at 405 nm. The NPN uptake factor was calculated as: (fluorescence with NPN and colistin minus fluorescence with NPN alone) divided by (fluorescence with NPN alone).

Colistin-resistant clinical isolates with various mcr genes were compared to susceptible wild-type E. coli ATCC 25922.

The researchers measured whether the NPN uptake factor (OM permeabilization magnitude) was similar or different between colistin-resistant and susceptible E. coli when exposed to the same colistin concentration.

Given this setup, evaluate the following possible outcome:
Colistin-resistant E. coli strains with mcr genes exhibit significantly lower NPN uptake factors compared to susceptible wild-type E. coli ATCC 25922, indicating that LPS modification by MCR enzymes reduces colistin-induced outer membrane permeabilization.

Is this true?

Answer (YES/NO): NO